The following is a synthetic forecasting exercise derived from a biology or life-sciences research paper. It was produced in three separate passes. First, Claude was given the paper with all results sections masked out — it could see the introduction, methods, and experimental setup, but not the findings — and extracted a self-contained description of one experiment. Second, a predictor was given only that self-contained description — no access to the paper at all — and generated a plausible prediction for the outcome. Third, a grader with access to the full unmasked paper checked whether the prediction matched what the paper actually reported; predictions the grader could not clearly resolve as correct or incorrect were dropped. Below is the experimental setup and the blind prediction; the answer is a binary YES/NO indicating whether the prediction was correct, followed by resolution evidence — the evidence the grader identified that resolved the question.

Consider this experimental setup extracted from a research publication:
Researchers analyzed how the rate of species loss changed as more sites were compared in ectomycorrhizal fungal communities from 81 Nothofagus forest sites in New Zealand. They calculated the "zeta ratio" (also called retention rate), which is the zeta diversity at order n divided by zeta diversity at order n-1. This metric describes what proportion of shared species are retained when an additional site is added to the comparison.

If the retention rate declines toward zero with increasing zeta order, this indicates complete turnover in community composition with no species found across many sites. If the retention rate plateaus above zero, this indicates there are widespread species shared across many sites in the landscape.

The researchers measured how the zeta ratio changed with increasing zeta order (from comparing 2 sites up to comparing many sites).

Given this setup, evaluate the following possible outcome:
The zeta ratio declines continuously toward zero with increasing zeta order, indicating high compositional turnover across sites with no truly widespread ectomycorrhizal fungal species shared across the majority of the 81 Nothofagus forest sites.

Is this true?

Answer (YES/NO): NO